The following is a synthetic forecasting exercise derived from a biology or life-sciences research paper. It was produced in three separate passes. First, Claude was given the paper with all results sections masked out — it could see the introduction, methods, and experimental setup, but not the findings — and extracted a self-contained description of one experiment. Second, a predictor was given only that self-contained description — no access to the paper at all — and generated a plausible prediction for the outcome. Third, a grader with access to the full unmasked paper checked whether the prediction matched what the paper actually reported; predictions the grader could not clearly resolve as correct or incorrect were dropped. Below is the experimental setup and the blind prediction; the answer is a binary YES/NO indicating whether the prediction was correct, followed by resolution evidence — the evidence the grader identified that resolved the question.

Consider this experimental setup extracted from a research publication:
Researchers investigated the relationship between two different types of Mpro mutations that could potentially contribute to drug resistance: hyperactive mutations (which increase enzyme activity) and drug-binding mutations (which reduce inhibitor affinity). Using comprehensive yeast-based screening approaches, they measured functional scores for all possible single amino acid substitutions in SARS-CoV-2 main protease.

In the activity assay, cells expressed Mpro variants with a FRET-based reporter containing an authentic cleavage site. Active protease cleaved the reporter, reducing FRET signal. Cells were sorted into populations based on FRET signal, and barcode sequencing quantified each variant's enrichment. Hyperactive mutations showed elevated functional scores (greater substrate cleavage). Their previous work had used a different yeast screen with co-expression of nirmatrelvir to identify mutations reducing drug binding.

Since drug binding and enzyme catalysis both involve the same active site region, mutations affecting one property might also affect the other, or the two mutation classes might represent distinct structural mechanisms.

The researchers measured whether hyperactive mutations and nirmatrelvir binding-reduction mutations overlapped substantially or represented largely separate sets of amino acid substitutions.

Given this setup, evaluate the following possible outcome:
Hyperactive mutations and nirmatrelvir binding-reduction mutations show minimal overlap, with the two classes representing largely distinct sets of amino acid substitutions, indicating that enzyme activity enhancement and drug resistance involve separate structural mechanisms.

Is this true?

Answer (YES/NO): YES